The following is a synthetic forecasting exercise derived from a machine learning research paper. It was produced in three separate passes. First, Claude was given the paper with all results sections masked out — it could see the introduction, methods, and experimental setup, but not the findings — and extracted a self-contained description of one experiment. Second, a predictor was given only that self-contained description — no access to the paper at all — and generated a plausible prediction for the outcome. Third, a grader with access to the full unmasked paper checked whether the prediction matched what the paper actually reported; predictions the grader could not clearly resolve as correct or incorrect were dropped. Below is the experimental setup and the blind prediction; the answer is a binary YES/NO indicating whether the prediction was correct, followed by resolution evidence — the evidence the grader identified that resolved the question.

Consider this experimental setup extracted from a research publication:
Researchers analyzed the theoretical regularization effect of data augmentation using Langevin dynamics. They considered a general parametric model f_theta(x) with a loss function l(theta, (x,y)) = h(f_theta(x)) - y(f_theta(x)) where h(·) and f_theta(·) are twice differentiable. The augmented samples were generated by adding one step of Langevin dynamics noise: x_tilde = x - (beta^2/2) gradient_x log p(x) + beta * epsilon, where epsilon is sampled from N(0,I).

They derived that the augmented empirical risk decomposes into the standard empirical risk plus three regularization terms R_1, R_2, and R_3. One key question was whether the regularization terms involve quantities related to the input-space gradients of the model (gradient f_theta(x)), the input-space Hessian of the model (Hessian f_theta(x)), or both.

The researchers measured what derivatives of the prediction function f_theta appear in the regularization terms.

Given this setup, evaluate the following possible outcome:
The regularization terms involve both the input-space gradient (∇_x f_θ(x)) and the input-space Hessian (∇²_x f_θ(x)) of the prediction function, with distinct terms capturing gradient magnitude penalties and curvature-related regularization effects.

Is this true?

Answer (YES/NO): YES